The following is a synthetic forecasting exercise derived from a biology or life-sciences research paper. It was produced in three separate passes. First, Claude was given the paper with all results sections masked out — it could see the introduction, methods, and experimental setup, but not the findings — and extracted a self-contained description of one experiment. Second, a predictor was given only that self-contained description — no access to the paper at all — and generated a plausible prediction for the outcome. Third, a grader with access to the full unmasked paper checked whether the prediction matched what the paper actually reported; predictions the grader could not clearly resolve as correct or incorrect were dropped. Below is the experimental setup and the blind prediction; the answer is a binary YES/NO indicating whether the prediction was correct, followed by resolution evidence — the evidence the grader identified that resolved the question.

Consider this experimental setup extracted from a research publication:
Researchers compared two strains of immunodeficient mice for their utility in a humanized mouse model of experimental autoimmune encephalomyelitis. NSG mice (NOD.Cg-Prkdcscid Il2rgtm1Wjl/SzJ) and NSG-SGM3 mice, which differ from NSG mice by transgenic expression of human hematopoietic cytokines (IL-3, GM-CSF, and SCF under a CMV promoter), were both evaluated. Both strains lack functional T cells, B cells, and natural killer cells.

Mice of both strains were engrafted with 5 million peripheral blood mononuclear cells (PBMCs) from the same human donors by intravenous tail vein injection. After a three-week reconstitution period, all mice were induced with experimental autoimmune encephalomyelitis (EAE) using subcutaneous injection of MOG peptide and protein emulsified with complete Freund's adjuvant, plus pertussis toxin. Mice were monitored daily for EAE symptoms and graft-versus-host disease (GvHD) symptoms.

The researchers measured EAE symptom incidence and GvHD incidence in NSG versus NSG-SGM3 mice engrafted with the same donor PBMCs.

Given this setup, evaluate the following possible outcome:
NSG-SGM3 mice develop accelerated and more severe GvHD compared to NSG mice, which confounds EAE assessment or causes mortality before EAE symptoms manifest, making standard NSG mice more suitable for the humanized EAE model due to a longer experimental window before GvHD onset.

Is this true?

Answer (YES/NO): NO